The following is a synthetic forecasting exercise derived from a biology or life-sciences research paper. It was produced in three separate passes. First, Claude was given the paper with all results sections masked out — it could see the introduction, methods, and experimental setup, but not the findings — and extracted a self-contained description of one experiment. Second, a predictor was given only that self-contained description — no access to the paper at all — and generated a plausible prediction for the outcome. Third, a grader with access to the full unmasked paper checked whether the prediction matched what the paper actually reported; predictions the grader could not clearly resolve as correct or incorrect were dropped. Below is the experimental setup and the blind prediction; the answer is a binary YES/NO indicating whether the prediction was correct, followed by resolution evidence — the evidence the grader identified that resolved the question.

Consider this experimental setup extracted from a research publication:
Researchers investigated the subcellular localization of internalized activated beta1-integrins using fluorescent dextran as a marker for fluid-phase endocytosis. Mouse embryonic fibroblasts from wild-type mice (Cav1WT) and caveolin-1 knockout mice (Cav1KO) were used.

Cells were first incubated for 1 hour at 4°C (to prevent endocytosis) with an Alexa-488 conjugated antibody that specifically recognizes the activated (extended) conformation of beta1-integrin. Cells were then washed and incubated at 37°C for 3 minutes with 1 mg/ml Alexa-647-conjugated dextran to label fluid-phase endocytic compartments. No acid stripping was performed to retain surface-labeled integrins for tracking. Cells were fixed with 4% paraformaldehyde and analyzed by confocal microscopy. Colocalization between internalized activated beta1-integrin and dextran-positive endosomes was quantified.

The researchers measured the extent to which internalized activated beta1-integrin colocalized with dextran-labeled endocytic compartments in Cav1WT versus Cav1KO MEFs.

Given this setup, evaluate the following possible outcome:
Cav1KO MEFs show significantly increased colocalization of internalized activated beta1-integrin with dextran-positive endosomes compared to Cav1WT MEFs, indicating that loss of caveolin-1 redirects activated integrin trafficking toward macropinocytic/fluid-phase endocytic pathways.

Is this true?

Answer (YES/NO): YES